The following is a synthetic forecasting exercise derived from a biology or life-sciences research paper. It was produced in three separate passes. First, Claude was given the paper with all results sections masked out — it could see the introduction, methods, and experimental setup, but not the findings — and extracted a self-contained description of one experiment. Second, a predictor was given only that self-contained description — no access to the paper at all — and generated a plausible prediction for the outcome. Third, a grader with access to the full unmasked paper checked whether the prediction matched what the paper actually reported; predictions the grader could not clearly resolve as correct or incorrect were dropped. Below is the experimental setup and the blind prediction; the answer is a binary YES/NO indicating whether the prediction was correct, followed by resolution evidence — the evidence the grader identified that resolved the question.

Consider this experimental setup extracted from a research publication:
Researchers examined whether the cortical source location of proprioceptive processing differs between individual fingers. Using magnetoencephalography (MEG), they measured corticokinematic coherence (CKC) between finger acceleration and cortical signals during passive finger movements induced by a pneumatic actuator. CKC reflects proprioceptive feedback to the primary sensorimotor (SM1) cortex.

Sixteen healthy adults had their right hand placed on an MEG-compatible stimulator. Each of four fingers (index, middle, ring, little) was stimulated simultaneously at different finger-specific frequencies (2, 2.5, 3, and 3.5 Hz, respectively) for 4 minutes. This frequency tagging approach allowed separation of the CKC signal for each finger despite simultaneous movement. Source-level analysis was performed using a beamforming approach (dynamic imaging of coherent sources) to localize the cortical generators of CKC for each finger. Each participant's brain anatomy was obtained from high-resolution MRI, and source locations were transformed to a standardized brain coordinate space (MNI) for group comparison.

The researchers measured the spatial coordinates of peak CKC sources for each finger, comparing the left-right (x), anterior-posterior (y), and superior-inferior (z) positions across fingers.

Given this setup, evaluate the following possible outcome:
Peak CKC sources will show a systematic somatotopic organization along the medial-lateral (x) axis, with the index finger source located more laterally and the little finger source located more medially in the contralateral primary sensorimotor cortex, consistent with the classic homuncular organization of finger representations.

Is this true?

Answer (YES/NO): NO